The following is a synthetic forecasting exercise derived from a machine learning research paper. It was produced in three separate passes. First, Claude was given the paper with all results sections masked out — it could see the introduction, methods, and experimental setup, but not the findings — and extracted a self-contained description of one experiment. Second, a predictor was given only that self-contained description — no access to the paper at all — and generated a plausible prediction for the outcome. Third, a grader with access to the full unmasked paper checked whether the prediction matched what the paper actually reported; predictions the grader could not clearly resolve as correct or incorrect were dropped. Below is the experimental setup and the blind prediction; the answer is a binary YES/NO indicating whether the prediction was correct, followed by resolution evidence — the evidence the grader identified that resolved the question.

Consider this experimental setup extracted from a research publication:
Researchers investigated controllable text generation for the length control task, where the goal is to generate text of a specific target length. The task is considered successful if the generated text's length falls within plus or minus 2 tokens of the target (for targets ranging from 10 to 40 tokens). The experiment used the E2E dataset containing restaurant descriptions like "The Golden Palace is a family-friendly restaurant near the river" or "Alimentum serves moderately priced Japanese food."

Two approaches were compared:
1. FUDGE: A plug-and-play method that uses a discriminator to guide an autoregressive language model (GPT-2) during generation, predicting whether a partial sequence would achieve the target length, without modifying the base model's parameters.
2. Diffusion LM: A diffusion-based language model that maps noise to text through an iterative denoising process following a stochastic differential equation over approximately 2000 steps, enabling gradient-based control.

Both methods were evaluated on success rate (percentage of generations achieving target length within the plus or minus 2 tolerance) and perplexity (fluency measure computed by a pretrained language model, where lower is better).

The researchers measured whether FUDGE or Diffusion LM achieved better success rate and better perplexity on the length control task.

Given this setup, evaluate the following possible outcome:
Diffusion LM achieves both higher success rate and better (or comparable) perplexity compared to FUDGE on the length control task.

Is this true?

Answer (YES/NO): YES